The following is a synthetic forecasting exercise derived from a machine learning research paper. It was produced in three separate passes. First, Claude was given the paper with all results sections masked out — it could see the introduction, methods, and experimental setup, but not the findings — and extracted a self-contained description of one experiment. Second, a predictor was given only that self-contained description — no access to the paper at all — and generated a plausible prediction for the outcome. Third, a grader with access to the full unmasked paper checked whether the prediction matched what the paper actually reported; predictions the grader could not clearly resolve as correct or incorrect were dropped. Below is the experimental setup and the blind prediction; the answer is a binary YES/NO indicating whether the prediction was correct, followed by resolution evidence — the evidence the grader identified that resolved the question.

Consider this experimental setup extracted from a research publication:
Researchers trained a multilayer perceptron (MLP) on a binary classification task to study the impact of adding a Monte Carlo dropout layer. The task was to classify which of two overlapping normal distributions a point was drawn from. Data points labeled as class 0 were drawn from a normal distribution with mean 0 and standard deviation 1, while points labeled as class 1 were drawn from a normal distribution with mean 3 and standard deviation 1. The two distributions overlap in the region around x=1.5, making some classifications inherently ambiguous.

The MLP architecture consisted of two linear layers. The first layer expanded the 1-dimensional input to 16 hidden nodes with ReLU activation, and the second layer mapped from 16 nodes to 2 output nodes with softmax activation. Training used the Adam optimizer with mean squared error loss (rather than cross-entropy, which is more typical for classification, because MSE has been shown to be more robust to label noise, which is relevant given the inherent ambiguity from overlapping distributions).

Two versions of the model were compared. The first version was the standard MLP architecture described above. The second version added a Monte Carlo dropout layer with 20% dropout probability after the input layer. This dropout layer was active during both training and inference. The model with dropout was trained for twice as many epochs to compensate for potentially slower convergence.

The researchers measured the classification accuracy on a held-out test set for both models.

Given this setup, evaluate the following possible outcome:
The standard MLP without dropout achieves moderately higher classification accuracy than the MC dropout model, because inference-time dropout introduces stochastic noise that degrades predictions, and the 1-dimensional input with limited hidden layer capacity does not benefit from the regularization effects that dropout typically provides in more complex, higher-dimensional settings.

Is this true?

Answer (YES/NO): YES